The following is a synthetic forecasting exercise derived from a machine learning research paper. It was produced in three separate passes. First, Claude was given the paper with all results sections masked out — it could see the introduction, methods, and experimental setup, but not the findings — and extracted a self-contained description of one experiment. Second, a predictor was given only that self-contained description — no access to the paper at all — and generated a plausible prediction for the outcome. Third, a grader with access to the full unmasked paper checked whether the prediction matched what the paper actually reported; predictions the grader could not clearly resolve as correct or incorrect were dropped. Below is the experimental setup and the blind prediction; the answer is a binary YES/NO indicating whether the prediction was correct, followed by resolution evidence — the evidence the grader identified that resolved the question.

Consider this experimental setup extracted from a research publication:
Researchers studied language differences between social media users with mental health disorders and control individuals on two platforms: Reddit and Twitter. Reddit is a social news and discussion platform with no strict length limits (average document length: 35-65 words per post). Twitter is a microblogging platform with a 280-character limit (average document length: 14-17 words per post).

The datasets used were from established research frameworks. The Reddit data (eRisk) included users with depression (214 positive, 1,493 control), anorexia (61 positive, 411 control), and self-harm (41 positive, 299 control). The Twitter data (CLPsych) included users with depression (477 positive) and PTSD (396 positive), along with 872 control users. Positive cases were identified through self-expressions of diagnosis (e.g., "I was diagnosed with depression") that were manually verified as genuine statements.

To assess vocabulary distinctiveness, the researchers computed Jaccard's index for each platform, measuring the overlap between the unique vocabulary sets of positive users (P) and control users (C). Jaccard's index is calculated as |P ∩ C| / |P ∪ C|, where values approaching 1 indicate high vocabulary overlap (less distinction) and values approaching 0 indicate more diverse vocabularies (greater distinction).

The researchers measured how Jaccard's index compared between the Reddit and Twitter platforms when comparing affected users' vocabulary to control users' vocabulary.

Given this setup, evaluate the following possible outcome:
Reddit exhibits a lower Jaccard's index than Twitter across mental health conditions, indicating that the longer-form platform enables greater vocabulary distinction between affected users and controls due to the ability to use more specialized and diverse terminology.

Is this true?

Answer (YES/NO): NO